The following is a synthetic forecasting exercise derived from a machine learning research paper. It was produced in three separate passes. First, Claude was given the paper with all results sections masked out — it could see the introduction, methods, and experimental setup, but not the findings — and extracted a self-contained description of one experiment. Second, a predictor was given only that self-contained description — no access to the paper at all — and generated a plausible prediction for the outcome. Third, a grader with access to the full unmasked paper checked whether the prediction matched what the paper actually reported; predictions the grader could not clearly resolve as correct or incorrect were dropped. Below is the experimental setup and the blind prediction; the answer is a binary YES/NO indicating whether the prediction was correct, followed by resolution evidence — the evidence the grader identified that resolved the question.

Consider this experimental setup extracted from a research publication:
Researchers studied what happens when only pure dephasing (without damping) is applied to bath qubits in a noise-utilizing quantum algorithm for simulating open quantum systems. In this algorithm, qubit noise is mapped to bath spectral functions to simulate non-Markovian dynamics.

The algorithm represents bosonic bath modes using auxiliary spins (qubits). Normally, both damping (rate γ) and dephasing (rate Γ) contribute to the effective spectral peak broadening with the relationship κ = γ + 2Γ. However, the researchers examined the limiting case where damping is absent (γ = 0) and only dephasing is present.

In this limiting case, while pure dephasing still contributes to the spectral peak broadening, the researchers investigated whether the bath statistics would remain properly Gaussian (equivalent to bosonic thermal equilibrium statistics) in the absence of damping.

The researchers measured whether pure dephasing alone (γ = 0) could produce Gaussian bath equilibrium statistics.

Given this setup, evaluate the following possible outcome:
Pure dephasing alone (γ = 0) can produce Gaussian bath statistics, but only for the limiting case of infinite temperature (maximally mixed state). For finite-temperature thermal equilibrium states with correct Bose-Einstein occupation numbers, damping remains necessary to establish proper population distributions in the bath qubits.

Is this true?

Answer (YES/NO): NO